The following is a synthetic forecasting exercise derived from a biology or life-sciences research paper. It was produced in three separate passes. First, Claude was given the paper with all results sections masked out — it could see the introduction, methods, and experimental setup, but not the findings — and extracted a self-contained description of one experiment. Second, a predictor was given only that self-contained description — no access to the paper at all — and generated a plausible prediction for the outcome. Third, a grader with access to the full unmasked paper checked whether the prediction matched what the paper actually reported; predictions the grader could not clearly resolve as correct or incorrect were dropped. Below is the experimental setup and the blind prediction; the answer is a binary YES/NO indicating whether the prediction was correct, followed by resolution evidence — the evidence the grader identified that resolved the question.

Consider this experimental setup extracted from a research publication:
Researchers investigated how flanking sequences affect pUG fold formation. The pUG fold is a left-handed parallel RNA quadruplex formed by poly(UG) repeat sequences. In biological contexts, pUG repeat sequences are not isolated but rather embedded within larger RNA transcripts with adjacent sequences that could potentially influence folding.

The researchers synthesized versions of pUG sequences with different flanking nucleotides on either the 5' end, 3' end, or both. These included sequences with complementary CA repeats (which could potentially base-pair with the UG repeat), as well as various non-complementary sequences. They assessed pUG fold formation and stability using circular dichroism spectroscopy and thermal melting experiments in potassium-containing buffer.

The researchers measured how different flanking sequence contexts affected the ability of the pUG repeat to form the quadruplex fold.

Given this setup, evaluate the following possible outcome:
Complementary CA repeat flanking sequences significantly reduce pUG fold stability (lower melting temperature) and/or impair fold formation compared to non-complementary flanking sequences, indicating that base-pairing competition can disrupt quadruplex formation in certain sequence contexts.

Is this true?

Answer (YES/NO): YES